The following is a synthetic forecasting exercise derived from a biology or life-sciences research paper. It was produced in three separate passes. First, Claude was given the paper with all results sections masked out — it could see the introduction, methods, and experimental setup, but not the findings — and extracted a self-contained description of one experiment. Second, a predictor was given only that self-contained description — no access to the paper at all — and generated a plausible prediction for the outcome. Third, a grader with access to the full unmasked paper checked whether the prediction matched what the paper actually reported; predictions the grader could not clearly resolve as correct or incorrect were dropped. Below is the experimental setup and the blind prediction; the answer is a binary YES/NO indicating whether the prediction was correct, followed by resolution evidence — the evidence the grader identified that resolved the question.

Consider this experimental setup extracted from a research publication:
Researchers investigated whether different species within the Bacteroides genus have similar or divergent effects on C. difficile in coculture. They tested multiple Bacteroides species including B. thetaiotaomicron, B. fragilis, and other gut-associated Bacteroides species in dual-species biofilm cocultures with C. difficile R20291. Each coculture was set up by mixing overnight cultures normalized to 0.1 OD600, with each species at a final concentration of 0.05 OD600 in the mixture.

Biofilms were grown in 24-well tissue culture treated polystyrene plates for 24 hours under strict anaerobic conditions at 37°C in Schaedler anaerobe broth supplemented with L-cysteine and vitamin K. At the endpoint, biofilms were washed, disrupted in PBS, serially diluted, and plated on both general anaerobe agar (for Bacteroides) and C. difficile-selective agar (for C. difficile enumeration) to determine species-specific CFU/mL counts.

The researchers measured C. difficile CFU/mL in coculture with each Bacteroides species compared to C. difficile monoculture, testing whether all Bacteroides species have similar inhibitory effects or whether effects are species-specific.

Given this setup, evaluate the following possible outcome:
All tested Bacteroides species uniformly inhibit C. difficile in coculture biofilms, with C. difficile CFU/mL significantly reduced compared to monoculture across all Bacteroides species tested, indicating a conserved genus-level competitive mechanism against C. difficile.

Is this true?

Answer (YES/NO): NO